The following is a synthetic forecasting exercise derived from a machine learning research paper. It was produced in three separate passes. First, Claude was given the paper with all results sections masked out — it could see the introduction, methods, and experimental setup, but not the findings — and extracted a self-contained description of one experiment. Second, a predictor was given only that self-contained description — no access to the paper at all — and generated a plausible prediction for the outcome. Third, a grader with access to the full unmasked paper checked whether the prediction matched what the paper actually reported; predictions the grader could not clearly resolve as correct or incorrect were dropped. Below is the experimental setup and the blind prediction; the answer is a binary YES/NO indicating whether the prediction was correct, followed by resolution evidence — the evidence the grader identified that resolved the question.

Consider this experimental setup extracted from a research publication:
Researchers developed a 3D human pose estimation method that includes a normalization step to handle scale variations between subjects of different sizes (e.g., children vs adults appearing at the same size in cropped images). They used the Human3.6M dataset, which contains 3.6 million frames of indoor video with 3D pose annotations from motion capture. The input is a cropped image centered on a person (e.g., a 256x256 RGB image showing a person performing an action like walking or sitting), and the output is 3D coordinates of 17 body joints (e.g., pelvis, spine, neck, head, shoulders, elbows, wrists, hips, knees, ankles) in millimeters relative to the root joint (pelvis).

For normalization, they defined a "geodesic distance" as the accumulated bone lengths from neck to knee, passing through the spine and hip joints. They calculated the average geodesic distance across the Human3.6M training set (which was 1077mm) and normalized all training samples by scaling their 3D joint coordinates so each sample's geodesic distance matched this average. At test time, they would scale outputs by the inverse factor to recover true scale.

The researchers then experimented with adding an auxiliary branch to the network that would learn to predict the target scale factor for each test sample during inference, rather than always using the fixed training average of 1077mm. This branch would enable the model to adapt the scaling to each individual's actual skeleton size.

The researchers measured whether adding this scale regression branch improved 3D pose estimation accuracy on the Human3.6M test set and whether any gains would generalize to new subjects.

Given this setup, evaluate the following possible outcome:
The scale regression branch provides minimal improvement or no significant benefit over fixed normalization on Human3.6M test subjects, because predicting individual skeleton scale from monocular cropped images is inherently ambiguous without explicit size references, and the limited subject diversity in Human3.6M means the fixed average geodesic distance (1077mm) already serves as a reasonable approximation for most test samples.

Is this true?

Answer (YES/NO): YES